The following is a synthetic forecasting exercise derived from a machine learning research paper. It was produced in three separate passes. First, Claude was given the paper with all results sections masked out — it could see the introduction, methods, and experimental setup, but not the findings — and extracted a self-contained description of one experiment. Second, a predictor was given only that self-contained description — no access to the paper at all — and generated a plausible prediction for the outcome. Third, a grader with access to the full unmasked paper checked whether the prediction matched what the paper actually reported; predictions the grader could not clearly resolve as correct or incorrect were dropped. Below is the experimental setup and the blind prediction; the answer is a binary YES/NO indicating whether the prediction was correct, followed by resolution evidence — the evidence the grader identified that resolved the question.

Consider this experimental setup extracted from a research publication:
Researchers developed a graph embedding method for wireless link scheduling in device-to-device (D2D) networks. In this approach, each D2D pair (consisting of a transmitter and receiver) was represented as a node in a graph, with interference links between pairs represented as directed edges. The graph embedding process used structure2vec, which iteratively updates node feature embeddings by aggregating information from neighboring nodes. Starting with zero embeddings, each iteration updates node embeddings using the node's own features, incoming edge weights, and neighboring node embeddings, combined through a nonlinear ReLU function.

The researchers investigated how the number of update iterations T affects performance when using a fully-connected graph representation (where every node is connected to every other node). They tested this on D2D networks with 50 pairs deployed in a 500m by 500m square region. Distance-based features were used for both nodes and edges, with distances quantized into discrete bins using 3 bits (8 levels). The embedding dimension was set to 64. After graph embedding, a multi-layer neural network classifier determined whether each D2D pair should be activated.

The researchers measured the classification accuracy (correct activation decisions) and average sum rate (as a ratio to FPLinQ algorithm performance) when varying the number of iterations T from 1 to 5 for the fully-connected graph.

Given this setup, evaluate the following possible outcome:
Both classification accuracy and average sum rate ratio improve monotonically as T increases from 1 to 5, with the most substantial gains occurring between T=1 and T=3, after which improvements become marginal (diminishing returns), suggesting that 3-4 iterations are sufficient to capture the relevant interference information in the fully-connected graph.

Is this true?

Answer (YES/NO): NO